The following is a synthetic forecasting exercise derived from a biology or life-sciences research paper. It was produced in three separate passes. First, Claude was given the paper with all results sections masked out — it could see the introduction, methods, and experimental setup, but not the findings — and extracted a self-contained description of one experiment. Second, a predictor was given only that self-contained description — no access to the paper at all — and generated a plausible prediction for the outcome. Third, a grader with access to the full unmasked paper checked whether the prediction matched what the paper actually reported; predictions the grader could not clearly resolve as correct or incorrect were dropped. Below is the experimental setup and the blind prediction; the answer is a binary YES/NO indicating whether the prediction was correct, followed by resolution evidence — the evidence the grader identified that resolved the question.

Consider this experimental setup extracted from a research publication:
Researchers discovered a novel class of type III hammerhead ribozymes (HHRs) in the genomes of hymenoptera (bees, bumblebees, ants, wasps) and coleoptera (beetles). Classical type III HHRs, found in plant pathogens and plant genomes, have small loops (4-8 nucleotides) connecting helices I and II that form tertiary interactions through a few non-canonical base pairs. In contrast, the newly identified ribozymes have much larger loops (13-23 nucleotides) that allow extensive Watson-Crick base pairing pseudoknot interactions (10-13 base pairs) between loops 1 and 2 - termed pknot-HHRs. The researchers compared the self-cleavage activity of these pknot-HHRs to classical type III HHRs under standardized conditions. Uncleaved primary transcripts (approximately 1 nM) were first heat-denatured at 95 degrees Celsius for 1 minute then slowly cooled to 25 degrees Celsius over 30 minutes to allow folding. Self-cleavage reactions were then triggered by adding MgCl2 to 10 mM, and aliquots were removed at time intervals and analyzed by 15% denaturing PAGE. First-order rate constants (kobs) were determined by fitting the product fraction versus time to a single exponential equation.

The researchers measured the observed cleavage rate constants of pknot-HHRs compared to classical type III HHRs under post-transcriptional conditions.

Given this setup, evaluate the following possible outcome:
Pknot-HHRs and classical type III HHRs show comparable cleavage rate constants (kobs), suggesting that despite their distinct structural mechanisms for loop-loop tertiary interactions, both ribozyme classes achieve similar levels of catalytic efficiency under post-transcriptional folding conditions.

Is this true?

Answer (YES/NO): NO